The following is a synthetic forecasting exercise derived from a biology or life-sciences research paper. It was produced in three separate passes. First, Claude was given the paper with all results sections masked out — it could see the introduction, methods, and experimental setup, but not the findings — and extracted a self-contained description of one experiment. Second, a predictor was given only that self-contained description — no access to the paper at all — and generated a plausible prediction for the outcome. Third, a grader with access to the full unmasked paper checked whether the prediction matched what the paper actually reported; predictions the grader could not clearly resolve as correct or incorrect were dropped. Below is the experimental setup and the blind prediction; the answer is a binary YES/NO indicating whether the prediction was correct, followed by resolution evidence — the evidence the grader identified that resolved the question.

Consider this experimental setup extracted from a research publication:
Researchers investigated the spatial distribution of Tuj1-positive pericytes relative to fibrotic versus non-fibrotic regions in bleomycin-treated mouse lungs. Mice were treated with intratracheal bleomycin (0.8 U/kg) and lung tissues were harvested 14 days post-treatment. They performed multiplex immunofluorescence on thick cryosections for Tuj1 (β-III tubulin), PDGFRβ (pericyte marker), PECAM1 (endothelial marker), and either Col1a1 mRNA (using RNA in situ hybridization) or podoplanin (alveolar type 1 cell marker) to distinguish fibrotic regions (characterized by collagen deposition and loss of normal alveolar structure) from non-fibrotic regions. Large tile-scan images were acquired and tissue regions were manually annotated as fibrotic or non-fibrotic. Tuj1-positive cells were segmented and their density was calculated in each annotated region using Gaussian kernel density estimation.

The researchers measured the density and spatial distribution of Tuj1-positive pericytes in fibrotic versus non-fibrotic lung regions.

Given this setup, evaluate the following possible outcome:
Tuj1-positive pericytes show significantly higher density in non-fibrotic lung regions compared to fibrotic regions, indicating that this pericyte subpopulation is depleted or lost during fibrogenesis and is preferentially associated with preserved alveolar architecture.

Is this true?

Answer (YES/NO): NO